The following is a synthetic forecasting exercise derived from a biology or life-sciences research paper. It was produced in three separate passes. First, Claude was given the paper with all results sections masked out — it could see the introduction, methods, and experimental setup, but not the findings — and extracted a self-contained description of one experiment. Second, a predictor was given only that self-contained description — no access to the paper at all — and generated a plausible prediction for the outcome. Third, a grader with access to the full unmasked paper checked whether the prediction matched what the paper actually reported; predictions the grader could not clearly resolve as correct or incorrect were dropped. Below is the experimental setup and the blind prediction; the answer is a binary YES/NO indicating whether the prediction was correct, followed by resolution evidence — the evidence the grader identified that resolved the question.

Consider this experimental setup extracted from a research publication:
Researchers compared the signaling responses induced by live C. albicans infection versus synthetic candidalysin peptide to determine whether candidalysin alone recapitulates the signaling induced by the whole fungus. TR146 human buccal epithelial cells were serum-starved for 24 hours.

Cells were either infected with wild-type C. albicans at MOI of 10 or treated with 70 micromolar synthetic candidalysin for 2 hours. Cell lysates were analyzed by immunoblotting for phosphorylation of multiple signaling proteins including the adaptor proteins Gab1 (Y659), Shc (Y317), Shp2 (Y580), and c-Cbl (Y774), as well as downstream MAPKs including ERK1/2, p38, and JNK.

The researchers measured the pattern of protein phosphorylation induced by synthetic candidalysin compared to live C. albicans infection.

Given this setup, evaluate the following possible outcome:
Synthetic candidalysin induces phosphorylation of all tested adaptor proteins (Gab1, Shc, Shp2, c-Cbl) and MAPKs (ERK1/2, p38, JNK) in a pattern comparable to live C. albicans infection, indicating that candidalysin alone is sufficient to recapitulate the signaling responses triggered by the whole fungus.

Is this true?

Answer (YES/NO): NO